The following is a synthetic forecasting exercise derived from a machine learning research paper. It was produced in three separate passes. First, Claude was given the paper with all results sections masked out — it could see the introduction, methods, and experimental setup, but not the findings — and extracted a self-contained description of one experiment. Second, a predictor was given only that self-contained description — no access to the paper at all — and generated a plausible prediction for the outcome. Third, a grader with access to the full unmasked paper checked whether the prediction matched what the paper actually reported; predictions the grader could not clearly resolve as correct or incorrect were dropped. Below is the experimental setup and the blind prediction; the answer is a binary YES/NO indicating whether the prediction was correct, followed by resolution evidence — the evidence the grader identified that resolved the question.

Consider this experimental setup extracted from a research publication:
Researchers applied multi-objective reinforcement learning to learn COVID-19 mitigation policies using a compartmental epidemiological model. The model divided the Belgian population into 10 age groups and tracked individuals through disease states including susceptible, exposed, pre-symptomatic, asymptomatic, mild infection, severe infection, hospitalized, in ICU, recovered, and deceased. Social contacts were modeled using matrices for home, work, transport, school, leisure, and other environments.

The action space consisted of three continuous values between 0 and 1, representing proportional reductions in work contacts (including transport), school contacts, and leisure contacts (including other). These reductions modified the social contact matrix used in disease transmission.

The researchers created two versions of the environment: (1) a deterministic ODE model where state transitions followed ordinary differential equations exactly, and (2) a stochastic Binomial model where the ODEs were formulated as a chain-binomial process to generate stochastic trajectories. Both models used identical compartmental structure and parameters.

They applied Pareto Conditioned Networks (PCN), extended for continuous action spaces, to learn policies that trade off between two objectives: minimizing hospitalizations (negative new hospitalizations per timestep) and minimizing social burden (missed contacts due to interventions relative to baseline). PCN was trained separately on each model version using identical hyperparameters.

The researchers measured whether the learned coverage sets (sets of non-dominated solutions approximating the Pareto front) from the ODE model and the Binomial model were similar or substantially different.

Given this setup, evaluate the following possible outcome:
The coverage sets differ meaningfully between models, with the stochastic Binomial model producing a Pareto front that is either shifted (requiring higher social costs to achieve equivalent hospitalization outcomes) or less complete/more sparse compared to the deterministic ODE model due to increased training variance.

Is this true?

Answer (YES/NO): NO